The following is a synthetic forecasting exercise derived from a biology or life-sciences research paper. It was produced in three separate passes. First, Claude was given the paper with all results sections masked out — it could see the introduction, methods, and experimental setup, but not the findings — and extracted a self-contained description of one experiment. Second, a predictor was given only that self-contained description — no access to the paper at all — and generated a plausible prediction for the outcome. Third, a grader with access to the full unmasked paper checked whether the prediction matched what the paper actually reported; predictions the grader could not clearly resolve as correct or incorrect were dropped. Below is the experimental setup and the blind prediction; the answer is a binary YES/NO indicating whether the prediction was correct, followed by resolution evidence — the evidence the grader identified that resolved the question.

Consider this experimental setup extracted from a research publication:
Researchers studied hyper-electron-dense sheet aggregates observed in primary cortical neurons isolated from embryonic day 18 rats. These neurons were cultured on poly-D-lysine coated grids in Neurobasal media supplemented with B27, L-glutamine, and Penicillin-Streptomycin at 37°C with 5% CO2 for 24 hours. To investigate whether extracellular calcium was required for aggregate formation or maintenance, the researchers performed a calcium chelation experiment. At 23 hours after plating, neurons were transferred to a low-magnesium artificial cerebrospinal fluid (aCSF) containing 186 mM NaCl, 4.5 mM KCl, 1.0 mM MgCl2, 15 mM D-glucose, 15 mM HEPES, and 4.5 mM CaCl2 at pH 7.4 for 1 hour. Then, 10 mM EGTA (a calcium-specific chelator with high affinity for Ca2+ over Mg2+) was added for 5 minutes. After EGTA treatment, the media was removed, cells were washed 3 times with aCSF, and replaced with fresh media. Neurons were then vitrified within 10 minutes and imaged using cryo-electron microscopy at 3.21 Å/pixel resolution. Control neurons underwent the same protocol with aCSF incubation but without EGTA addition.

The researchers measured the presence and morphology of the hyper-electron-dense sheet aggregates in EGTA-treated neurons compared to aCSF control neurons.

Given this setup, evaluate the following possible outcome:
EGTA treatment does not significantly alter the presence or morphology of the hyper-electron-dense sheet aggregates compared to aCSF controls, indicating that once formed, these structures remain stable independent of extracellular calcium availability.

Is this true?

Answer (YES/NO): NO